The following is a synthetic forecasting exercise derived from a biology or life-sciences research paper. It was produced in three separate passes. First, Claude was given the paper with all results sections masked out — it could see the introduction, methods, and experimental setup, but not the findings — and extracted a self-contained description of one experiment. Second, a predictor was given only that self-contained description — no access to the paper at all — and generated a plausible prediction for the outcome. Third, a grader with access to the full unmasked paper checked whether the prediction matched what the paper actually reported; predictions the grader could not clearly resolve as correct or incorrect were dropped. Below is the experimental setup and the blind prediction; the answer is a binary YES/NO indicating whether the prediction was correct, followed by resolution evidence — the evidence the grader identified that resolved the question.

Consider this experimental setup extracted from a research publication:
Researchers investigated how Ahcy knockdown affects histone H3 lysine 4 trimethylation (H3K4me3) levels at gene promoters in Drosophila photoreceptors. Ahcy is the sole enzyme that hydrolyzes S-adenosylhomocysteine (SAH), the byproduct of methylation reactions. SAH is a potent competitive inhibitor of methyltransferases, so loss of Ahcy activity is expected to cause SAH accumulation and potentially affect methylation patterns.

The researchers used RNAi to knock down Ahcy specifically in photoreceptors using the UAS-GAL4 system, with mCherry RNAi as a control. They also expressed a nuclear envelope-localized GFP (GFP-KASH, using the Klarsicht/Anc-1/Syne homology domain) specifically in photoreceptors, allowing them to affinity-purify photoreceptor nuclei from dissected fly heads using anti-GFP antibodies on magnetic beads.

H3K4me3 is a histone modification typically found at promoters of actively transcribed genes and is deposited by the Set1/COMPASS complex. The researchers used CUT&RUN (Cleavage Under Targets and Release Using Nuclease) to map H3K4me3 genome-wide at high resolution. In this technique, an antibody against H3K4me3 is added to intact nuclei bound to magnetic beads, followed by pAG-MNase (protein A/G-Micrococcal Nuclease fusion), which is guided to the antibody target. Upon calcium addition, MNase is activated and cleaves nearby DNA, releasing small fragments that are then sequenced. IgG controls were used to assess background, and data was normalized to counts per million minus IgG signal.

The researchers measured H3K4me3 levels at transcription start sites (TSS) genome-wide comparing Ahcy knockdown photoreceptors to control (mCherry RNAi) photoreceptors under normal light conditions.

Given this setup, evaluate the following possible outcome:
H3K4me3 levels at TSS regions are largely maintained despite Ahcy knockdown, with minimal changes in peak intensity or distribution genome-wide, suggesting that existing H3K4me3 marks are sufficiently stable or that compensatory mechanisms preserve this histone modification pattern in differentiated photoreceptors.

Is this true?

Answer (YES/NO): YES